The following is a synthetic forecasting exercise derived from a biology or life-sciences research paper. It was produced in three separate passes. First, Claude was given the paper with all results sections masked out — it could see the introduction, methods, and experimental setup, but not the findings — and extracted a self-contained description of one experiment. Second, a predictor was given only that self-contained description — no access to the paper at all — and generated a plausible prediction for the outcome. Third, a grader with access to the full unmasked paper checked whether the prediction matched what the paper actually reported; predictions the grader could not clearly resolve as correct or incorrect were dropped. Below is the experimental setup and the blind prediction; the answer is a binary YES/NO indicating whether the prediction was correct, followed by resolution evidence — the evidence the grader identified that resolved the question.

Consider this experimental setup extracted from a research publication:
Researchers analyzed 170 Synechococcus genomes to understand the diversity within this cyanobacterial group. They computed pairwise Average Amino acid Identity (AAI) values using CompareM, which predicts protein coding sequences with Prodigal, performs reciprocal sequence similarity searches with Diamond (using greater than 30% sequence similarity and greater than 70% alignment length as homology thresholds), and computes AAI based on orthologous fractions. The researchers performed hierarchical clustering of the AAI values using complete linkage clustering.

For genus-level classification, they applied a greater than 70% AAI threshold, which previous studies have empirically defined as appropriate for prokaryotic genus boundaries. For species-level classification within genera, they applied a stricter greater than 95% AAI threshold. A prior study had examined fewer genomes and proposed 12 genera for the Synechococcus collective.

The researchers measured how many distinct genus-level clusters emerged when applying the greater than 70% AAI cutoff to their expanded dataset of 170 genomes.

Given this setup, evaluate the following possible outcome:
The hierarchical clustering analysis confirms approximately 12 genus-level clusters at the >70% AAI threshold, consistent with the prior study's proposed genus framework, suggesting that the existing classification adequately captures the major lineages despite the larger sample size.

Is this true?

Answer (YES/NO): NO